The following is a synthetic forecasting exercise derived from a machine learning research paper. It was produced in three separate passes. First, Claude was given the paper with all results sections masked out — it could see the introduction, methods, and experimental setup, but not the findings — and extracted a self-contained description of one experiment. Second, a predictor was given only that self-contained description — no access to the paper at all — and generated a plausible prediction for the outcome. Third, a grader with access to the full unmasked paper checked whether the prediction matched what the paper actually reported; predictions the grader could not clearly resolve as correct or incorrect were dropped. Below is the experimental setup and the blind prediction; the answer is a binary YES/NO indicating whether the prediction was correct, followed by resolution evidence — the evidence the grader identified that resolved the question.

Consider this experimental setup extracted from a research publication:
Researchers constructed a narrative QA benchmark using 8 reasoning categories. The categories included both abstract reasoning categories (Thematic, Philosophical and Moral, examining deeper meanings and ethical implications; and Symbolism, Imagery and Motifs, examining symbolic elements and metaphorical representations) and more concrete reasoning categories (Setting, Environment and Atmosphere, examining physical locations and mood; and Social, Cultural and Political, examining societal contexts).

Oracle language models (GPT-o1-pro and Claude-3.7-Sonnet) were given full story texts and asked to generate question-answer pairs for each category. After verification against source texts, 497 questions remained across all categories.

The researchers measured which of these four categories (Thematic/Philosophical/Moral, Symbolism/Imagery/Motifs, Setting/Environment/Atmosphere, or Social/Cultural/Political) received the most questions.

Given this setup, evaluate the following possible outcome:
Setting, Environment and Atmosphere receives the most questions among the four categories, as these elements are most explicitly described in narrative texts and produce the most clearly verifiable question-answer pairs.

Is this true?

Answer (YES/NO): NO